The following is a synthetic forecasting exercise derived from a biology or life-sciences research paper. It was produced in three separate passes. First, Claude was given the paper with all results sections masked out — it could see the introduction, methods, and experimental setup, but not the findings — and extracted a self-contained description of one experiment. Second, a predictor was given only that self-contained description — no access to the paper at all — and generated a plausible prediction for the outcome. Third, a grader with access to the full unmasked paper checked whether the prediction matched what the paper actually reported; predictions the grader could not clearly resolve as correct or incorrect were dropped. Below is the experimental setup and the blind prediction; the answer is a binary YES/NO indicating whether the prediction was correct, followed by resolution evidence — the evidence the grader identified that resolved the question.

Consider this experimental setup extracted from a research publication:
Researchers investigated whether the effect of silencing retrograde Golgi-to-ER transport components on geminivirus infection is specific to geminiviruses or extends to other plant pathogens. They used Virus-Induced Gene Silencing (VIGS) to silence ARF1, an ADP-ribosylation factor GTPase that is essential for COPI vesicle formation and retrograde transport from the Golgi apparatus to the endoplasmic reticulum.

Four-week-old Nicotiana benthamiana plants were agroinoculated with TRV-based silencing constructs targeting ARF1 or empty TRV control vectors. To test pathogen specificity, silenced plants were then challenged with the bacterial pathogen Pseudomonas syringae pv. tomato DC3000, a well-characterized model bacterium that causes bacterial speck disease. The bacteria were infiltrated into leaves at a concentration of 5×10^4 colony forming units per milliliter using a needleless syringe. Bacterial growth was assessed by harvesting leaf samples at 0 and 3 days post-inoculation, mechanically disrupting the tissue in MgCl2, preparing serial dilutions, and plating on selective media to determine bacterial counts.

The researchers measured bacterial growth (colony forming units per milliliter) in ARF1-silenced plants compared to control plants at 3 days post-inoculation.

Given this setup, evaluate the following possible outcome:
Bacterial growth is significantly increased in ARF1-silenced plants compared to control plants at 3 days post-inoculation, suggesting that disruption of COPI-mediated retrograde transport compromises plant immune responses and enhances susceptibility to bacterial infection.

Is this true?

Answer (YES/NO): NO